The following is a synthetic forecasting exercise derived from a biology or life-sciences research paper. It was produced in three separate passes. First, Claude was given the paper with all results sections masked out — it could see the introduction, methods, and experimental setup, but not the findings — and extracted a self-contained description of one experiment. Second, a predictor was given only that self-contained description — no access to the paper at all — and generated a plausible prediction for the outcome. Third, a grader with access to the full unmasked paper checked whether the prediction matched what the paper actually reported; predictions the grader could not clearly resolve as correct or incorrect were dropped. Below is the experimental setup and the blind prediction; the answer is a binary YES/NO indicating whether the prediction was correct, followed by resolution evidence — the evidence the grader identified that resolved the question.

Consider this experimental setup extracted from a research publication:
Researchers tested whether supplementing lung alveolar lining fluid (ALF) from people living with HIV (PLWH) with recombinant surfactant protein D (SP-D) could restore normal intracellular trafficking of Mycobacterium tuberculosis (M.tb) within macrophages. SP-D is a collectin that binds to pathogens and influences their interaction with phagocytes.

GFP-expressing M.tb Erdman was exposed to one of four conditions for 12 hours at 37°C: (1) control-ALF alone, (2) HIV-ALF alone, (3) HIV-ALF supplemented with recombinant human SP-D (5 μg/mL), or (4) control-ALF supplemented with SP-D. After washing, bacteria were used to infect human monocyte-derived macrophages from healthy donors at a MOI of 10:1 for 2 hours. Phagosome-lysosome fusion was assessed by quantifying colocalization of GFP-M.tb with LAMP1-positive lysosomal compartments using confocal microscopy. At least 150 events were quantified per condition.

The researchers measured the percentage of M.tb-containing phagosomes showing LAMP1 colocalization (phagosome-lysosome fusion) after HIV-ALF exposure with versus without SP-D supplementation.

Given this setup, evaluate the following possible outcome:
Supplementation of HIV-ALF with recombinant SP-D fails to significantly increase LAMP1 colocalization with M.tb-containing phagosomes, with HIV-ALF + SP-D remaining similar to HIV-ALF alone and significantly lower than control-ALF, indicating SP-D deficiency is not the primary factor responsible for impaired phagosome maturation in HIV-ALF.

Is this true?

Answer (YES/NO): NO